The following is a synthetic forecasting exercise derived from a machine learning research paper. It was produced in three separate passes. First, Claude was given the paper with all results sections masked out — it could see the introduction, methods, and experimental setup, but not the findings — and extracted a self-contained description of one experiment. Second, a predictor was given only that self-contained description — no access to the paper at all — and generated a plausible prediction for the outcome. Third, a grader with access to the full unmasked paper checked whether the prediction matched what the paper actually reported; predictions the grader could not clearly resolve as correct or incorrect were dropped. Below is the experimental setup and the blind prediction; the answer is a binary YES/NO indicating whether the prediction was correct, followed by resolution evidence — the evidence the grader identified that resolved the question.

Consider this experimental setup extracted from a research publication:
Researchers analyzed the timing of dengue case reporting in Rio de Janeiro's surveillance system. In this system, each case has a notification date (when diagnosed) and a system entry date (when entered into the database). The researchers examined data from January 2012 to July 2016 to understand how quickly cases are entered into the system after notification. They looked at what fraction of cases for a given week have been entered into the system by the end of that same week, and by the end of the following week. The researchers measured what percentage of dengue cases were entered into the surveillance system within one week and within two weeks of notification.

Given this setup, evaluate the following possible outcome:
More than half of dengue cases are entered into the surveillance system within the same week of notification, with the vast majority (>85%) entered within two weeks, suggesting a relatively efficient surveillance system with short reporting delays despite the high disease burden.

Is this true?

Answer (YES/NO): NO